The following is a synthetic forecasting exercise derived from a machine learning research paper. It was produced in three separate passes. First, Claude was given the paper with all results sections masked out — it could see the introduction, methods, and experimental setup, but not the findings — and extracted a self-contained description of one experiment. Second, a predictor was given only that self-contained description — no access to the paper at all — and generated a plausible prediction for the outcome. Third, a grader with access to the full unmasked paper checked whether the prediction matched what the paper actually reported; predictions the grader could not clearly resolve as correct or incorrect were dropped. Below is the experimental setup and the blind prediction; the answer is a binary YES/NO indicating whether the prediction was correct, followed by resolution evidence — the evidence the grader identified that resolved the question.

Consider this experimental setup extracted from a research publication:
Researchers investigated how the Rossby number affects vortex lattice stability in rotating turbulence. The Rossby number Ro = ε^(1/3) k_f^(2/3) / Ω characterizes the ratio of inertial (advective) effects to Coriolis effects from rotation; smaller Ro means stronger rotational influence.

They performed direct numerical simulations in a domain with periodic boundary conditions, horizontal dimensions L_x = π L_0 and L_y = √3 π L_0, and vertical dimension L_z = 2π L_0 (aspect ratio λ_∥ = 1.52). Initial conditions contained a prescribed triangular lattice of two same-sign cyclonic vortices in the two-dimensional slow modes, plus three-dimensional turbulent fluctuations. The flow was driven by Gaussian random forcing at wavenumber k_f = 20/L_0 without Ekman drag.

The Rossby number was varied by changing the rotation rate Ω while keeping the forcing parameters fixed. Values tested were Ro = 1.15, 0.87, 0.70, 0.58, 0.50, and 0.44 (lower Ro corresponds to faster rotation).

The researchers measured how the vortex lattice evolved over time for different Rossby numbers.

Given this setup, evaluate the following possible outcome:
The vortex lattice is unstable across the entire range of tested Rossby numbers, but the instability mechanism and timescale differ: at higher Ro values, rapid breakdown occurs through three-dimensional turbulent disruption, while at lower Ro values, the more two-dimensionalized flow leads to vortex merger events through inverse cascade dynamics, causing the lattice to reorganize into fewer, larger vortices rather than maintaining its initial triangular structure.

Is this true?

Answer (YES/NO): NO